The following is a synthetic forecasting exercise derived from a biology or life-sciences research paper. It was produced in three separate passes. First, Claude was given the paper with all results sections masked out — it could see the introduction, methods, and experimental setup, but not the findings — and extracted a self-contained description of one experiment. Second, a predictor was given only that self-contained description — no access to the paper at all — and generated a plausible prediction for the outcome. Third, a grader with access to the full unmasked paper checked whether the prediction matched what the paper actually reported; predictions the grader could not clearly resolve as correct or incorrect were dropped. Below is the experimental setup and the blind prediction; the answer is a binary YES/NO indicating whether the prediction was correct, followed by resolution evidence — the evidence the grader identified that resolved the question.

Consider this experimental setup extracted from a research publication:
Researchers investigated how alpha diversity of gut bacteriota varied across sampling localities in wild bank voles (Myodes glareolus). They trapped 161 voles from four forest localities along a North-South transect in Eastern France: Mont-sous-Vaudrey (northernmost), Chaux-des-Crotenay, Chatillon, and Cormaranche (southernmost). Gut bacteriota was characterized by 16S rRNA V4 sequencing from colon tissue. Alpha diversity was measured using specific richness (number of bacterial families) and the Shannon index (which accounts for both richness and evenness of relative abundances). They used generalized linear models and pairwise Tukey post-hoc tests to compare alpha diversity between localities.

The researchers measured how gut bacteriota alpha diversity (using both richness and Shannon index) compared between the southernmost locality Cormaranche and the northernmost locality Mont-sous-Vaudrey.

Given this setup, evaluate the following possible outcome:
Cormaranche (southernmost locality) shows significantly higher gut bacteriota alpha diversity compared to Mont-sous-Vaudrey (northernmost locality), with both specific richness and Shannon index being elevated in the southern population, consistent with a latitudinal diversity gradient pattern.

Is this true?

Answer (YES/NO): NO